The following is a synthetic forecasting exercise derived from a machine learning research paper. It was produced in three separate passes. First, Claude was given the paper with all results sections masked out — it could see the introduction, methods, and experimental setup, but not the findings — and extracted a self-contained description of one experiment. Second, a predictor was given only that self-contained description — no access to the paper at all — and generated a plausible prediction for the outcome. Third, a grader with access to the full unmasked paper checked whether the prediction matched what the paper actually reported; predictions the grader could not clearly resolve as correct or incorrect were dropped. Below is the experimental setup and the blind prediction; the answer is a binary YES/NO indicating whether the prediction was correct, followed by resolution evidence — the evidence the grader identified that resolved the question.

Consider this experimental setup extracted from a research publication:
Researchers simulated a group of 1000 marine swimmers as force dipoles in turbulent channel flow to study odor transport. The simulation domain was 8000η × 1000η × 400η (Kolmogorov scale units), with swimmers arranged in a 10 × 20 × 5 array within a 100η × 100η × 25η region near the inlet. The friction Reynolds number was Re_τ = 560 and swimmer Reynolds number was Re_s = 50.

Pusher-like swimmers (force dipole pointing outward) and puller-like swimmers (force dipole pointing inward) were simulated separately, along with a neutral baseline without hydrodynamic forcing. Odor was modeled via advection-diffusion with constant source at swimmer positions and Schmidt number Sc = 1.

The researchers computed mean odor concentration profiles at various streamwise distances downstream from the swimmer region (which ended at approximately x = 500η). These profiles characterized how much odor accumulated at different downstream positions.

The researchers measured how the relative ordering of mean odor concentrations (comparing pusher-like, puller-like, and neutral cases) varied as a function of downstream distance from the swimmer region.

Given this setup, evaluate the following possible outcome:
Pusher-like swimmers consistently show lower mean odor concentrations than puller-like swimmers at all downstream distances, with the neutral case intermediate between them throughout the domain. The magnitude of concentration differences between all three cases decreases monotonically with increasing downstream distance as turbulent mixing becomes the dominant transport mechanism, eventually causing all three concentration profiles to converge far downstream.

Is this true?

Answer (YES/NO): NO